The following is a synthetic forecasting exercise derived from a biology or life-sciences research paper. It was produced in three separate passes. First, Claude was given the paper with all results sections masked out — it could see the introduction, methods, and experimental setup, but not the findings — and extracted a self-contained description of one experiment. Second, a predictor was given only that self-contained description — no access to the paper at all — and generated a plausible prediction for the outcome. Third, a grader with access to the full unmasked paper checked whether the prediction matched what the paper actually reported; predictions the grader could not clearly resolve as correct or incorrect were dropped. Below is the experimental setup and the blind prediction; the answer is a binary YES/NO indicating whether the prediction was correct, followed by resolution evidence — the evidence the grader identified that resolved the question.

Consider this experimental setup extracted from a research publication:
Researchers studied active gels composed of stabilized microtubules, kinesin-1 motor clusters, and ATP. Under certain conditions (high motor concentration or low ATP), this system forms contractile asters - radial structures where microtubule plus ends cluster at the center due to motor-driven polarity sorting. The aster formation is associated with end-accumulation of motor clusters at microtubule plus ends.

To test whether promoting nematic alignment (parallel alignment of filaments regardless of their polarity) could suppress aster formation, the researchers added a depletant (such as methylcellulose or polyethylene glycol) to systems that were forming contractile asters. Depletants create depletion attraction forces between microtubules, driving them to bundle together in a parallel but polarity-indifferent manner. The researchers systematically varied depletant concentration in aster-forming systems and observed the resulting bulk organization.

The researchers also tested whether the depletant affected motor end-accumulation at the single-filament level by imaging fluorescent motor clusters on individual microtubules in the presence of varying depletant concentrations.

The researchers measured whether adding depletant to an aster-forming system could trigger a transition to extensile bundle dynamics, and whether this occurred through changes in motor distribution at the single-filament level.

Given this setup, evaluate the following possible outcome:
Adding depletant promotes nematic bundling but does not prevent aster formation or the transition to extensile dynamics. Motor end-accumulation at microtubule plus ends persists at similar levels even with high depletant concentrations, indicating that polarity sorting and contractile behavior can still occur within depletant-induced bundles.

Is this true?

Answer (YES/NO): YES